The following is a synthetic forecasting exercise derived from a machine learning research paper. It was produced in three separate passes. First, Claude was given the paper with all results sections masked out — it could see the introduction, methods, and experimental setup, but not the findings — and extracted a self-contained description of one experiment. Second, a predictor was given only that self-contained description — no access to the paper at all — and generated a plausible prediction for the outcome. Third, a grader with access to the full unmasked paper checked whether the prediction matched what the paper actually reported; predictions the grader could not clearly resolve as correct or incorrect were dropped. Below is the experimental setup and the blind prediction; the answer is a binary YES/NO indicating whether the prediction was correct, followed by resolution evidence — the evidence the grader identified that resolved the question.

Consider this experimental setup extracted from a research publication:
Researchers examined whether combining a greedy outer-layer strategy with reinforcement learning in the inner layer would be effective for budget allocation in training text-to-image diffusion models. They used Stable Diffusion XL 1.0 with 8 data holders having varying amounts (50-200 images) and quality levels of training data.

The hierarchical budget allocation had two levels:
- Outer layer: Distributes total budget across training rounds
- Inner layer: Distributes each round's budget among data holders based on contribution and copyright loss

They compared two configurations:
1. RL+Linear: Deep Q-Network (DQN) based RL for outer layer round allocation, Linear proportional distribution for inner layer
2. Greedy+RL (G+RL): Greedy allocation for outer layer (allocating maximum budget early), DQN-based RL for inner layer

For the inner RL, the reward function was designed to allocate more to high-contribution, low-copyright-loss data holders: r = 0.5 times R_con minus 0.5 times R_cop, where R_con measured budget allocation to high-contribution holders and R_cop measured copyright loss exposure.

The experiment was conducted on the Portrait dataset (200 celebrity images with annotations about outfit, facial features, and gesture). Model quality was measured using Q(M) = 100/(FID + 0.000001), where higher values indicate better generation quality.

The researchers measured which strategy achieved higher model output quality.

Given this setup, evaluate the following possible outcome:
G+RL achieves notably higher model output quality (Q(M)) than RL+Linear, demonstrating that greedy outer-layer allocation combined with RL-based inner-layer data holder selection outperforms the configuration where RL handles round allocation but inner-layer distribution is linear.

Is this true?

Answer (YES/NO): NO